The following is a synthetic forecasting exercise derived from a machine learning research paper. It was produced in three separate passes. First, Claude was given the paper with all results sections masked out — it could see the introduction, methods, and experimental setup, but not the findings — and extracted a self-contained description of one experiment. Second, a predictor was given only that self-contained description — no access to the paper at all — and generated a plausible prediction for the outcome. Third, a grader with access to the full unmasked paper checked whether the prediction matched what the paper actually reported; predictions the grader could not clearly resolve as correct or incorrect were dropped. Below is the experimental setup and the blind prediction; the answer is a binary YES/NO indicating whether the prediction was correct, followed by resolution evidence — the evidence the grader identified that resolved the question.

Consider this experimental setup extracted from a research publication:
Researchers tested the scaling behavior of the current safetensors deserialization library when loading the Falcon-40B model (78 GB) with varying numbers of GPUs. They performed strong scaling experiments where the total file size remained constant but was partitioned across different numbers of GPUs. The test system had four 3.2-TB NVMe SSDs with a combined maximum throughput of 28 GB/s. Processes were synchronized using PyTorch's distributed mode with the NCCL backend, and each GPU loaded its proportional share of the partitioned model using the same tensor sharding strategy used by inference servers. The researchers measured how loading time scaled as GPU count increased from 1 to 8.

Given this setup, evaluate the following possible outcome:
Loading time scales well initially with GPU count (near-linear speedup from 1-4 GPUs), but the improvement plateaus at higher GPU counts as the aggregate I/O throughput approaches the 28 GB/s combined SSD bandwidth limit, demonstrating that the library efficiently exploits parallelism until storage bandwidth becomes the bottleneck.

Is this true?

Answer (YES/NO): NO